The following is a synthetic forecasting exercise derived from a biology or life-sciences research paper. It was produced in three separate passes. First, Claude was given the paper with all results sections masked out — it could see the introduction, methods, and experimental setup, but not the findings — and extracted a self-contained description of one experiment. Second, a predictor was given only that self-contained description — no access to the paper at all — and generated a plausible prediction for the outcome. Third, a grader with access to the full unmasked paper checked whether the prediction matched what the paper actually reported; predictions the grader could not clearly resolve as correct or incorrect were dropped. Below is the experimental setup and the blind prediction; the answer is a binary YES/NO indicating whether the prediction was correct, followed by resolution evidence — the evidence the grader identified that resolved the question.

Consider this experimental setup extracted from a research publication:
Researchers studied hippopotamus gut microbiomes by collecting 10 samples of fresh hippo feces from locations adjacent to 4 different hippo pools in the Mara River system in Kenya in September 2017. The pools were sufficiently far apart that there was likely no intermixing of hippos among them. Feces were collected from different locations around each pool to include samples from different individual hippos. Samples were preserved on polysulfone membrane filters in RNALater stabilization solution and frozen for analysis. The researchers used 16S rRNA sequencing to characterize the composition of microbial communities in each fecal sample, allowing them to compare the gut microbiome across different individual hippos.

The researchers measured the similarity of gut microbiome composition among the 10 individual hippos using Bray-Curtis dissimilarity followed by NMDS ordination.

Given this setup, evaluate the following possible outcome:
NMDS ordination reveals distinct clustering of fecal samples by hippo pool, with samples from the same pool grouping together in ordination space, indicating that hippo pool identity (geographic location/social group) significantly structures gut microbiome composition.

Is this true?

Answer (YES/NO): NO